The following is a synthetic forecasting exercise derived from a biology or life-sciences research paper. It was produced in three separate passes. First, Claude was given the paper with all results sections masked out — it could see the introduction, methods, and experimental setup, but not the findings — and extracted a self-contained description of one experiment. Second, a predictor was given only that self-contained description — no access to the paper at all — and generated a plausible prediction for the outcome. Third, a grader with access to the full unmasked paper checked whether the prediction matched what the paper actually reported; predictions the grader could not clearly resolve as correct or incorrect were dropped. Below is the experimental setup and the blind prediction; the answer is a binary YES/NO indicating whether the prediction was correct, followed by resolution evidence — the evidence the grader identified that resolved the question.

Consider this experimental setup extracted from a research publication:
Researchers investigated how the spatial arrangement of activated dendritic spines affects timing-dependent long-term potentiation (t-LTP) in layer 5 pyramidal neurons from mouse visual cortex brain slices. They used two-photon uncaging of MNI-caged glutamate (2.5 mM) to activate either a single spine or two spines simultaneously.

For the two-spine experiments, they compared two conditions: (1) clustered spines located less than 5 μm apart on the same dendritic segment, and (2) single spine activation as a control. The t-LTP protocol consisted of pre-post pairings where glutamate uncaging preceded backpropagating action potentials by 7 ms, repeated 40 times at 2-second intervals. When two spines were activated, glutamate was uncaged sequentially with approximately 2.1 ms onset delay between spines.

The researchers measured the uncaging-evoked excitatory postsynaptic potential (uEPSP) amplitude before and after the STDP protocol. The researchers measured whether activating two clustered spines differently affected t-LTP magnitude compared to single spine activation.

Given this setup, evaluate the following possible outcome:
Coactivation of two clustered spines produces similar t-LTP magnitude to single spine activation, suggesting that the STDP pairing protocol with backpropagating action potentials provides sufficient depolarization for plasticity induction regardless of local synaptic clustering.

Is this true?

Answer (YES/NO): NO